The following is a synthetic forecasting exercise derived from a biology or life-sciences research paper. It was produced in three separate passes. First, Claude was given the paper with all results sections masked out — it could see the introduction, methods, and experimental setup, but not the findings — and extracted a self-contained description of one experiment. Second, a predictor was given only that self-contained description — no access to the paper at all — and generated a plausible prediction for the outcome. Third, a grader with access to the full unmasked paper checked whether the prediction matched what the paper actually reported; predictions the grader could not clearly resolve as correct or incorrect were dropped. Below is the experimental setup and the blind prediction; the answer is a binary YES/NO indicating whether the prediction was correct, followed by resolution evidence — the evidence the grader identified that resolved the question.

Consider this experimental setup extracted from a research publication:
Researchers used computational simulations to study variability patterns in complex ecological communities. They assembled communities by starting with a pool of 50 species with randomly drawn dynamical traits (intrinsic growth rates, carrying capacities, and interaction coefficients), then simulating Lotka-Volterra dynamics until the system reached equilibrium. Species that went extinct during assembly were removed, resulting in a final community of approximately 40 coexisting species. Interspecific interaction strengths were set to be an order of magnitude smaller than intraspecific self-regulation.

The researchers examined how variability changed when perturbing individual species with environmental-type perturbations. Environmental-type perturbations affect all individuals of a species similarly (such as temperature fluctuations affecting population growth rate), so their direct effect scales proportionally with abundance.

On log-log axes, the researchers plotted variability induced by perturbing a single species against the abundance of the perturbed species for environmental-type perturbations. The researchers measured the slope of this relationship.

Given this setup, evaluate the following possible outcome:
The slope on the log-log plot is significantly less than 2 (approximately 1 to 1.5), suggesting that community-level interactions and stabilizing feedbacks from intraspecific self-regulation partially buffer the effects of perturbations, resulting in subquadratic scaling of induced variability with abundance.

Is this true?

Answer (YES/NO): YES